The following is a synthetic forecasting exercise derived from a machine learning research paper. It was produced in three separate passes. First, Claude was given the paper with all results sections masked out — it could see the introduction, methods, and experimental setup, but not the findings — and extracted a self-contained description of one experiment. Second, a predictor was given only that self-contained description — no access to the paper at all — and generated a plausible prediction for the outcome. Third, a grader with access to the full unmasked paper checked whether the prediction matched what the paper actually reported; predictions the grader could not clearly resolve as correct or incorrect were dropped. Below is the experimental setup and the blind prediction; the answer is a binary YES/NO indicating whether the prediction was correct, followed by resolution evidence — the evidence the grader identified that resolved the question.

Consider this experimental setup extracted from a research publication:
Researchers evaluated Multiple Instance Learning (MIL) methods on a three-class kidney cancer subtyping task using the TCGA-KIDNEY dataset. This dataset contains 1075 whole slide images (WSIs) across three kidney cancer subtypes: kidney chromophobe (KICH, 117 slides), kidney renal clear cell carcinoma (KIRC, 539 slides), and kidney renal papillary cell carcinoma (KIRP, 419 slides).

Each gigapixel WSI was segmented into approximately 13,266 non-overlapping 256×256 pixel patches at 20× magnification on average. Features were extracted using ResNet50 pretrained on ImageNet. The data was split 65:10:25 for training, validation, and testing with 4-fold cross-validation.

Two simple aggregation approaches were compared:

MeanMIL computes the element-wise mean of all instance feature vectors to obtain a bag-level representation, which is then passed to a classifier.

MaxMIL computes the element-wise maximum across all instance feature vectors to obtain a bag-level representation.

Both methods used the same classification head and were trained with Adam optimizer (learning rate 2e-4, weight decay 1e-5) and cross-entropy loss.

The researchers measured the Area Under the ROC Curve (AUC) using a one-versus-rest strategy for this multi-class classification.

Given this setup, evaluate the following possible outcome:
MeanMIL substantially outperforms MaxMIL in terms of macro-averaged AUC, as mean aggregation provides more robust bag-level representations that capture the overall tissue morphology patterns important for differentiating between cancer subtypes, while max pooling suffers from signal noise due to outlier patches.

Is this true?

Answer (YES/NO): NO